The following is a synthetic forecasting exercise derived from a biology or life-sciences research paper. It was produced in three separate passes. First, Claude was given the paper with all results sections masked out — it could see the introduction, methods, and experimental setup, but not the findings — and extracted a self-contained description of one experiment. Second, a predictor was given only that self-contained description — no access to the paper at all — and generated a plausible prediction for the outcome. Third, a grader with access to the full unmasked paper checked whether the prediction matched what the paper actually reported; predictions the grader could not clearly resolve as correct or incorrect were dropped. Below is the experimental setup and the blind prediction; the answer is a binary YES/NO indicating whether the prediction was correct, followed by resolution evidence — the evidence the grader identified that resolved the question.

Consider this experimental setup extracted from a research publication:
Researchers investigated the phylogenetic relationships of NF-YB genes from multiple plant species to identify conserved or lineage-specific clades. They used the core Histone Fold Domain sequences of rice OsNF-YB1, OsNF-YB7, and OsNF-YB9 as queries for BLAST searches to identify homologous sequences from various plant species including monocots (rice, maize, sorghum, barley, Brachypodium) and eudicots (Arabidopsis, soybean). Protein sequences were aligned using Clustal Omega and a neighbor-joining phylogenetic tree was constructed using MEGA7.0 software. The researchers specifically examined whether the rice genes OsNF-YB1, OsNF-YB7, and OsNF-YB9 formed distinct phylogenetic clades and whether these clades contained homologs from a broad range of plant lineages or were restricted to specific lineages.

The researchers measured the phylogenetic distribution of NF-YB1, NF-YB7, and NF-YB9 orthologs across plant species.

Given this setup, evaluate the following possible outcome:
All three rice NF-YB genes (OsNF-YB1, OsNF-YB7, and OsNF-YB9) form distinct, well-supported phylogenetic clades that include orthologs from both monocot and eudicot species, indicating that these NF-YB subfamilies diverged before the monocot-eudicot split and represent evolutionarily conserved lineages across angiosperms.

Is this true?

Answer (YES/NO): NO